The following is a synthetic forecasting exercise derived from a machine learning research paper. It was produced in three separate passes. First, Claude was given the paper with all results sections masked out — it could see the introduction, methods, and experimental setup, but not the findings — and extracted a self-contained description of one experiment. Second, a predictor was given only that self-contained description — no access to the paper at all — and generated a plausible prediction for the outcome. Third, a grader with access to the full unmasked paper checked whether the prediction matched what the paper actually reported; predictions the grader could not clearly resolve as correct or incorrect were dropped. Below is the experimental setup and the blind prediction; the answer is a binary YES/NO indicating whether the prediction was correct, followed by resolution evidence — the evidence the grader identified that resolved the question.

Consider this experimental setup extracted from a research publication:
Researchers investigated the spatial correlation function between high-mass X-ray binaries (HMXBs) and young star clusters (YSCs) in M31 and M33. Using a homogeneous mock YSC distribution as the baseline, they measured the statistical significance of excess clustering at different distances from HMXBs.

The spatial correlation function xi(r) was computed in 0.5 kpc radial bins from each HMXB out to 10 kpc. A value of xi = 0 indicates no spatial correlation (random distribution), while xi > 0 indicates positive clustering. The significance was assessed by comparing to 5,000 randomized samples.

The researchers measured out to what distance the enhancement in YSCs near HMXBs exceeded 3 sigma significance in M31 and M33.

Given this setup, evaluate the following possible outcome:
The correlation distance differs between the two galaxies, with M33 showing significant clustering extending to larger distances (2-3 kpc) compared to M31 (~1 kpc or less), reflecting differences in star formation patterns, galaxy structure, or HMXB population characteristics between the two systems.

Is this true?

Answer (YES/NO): NO